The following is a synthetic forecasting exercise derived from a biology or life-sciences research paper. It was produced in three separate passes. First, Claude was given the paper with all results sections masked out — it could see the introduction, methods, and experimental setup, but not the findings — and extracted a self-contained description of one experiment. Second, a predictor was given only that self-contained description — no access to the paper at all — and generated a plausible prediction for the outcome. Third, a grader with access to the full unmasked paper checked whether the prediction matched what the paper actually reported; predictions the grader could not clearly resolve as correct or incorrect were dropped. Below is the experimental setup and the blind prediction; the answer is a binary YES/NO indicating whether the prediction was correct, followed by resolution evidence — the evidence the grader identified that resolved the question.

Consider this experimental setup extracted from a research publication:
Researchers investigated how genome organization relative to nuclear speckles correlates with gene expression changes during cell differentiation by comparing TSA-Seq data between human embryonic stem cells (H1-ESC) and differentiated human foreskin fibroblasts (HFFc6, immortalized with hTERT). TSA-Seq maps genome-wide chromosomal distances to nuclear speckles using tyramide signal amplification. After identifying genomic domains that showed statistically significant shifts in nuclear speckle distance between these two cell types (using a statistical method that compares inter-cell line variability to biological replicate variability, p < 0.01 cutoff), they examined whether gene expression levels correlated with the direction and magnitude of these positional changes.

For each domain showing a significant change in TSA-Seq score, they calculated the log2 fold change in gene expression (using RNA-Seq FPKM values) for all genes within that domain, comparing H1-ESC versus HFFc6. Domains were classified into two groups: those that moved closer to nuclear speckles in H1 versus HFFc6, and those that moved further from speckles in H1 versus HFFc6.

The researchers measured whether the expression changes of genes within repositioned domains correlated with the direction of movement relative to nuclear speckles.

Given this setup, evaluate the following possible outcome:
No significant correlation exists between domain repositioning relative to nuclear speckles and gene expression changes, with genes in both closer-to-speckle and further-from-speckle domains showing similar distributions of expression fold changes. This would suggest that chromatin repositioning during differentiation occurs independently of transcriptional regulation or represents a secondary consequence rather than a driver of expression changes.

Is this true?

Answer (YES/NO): NO